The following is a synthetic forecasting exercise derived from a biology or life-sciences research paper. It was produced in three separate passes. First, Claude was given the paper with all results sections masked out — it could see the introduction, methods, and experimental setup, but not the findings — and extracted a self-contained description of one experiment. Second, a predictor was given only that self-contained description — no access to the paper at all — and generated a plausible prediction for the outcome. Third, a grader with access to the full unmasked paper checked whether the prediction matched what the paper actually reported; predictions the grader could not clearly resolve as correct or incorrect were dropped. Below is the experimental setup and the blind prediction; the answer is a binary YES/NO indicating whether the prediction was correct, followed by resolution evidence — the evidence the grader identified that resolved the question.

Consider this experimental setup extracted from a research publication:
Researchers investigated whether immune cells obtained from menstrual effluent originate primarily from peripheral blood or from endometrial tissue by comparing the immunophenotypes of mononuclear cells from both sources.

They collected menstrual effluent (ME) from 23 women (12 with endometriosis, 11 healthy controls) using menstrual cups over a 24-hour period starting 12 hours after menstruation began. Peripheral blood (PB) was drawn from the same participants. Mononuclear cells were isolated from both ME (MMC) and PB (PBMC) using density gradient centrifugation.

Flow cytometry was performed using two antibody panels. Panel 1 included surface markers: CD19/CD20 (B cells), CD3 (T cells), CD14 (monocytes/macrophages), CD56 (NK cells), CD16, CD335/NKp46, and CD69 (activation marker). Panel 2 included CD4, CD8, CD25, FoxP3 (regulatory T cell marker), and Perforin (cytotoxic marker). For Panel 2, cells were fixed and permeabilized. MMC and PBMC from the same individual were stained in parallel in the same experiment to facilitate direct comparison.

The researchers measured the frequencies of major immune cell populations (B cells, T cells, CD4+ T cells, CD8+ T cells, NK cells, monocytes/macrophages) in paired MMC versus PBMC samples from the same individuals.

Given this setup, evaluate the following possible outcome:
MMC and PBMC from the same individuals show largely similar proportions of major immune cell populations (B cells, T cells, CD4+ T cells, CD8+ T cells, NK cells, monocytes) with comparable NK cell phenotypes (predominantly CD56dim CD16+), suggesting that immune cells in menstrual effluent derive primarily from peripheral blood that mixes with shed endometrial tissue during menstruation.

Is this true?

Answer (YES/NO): NO